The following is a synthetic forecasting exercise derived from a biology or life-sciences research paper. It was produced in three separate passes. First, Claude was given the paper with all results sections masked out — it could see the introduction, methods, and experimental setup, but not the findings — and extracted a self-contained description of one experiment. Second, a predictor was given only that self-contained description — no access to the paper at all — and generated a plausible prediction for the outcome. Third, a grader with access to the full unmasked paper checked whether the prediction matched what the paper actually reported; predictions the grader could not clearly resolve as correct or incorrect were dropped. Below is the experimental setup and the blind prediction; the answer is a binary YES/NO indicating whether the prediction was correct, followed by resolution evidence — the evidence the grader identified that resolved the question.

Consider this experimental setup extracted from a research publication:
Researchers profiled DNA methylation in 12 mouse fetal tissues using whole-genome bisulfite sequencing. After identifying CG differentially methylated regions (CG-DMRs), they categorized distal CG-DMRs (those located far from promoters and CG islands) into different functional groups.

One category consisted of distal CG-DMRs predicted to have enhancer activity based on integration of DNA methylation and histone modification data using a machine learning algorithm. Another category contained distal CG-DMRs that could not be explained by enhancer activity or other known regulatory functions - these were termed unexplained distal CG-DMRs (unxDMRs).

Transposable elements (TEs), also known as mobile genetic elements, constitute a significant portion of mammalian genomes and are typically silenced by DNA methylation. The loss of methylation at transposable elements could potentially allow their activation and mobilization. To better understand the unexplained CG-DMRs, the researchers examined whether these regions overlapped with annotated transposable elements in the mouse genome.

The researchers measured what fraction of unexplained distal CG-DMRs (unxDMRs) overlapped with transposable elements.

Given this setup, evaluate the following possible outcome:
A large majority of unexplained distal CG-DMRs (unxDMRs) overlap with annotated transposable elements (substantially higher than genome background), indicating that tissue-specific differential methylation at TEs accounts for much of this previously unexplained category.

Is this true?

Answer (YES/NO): NO